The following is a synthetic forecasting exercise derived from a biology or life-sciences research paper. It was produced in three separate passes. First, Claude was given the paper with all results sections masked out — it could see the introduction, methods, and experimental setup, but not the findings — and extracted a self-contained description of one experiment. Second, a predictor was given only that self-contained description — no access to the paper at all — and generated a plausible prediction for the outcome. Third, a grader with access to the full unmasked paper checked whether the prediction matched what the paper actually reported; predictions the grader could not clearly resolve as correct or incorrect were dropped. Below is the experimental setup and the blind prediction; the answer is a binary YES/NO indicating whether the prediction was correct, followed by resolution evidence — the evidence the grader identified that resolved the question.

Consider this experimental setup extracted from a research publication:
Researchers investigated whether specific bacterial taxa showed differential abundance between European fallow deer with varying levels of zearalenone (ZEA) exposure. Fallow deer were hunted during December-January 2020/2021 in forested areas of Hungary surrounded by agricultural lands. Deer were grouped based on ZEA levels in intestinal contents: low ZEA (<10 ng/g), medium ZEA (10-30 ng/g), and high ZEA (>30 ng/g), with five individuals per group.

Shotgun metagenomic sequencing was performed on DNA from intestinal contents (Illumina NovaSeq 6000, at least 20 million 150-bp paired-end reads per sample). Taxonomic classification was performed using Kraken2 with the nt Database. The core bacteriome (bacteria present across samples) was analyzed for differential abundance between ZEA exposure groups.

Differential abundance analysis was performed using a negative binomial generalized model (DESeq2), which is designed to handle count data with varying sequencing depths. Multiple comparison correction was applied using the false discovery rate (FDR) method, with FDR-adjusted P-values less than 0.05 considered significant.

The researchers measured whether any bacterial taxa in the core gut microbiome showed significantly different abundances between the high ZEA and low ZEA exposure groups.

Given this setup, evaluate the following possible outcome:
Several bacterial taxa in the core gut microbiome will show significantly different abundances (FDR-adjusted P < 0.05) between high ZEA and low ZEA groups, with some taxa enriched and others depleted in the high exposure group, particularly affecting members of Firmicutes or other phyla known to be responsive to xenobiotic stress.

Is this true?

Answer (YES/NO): NO